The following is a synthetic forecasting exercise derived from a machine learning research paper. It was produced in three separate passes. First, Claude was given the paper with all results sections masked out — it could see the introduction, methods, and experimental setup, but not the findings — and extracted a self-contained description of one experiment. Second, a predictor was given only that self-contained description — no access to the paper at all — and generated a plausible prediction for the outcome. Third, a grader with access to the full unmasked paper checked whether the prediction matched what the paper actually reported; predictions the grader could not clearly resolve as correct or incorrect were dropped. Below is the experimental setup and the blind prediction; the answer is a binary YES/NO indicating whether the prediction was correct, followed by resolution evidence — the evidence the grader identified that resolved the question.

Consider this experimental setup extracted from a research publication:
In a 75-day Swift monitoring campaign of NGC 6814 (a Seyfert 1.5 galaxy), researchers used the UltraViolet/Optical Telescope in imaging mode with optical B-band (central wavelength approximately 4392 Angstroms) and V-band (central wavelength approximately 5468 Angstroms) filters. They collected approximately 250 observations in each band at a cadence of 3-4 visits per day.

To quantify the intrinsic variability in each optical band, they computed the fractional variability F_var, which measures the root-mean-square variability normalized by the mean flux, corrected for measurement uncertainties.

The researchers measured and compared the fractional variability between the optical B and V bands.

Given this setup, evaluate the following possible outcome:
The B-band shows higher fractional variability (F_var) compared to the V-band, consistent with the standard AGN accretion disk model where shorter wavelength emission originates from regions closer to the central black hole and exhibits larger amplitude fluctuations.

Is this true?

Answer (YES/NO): YES